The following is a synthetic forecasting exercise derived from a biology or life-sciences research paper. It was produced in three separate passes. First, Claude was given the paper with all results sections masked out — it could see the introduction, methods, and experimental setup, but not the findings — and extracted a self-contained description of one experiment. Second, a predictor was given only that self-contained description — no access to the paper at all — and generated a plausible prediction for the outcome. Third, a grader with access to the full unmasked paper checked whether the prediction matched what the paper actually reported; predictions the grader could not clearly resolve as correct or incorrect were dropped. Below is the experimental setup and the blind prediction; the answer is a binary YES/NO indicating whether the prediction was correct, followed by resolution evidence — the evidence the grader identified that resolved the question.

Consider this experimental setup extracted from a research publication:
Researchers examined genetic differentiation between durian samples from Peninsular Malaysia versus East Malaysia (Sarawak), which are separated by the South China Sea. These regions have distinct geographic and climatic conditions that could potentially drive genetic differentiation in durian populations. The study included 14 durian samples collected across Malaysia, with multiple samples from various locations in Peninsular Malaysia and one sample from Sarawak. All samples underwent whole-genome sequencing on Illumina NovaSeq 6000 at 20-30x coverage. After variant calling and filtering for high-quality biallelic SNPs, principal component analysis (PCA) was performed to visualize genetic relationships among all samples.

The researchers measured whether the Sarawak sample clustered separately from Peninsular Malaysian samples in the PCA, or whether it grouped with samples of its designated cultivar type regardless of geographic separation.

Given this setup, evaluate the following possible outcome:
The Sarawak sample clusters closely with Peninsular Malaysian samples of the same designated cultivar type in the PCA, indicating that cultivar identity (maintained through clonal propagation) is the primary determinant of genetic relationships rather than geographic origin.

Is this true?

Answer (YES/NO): NO